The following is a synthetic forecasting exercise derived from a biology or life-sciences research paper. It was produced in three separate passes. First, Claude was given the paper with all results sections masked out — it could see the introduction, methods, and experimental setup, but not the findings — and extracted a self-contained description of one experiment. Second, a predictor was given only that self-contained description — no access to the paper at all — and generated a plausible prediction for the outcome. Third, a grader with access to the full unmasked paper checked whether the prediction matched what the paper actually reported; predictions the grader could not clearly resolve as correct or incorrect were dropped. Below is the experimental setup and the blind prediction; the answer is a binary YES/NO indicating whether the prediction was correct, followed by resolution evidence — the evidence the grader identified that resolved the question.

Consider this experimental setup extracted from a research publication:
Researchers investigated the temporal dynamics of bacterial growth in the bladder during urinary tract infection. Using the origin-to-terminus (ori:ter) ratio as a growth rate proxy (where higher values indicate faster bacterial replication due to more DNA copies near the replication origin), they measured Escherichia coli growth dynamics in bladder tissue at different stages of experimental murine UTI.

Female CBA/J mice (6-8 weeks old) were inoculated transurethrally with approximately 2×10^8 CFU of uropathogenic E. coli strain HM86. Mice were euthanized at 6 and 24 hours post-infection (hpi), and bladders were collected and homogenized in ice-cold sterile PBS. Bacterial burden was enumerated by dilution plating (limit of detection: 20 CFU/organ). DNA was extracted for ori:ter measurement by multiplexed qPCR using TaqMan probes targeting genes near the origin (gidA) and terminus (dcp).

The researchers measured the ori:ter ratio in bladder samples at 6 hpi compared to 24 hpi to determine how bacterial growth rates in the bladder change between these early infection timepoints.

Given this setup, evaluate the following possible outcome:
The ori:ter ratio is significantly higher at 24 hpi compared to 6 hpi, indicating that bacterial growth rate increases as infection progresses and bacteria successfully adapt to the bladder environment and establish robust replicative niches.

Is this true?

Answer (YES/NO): NO